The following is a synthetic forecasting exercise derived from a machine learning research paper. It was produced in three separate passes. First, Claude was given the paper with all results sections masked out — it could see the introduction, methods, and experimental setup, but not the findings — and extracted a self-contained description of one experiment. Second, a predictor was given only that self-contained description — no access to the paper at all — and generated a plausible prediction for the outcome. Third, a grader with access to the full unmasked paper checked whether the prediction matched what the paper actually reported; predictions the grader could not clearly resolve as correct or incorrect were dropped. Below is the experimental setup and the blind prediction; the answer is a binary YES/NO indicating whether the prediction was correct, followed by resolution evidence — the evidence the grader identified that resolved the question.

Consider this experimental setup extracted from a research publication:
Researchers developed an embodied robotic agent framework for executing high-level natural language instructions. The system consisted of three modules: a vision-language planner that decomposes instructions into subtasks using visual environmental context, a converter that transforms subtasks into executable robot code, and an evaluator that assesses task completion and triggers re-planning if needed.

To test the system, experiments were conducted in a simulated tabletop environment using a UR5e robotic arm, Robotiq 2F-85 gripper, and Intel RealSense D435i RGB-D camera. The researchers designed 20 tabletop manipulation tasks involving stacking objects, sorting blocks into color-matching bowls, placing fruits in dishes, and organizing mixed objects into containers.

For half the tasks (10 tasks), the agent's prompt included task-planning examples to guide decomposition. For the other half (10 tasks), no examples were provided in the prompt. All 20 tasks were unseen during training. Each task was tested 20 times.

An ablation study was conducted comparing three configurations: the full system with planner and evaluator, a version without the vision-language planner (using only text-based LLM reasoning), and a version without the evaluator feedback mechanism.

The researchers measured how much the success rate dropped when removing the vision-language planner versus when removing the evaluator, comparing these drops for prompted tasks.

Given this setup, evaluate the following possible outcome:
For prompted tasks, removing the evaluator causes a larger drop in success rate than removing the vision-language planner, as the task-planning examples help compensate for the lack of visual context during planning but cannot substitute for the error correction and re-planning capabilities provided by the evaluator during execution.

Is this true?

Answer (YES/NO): NO